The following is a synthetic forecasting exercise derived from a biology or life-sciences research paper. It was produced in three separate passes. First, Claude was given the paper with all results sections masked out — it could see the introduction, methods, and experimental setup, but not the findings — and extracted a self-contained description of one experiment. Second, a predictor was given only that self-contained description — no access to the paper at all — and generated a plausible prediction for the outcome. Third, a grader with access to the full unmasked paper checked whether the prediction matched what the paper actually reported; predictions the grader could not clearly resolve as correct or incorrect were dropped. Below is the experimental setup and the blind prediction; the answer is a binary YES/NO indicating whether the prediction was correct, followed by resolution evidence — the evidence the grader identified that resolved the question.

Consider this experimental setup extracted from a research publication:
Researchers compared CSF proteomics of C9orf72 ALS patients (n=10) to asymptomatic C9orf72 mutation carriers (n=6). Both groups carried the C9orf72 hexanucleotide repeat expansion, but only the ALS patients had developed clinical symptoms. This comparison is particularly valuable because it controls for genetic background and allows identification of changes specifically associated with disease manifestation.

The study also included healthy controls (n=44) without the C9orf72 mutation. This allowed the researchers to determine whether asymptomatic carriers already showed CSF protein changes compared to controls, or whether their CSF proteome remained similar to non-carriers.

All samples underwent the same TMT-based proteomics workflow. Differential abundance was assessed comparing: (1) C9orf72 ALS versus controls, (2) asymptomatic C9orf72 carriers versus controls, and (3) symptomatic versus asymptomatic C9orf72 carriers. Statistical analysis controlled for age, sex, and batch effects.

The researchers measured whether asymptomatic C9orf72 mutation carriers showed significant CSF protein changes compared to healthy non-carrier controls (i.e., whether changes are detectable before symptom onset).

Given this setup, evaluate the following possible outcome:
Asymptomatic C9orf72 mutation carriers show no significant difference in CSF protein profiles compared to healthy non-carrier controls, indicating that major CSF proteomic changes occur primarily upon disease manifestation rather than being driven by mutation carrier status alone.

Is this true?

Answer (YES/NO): NO